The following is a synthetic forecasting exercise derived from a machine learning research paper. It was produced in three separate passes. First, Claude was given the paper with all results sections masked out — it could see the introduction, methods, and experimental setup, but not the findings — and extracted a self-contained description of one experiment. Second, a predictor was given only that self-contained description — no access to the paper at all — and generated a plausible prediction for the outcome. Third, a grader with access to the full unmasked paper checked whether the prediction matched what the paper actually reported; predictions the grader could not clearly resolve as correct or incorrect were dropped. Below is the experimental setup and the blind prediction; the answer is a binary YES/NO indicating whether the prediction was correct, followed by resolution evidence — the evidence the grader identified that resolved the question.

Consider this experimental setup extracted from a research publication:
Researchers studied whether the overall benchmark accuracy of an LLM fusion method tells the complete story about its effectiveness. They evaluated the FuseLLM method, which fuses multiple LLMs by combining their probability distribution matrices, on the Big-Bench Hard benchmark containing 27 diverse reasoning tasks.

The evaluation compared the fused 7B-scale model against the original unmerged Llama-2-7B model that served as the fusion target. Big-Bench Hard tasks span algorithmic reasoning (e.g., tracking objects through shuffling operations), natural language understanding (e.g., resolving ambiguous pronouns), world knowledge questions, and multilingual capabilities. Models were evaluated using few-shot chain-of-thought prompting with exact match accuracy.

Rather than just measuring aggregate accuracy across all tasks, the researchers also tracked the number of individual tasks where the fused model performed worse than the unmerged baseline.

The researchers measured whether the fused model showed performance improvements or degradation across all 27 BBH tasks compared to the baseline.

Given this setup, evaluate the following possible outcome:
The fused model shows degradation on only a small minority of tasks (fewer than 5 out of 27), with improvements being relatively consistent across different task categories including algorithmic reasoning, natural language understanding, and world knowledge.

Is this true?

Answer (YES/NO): NO